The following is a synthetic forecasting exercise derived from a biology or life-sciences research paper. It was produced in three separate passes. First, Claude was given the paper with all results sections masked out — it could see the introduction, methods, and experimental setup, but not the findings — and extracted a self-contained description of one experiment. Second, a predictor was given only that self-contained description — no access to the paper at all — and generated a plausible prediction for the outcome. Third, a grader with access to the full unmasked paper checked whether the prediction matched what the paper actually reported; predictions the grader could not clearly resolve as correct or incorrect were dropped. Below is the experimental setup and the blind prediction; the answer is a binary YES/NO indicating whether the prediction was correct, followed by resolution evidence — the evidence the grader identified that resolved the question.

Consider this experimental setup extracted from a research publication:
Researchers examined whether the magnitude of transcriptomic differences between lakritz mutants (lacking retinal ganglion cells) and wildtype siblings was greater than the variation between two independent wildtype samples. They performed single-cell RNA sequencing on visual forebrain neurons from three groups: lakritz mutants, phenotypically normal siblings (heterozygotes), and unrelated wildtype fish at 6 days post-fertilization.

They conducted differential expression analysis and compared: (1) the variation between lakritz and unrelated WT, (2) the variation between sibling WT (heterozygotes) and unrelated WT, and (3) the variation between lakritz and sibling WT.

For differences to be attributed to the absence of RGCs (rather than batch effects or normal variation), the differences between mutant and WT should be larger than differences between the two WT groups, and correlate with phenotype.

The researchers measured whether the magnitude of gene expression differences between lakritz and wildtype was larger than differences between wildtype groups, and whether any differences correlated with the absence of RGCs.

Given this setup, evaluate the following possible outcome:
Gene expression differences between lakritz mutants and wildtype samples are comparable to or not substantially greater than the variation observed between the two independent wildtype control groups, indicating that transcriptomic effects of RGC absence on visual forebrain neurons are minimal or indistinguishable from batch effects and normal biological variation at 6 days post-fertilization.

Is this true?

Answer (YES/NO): YES